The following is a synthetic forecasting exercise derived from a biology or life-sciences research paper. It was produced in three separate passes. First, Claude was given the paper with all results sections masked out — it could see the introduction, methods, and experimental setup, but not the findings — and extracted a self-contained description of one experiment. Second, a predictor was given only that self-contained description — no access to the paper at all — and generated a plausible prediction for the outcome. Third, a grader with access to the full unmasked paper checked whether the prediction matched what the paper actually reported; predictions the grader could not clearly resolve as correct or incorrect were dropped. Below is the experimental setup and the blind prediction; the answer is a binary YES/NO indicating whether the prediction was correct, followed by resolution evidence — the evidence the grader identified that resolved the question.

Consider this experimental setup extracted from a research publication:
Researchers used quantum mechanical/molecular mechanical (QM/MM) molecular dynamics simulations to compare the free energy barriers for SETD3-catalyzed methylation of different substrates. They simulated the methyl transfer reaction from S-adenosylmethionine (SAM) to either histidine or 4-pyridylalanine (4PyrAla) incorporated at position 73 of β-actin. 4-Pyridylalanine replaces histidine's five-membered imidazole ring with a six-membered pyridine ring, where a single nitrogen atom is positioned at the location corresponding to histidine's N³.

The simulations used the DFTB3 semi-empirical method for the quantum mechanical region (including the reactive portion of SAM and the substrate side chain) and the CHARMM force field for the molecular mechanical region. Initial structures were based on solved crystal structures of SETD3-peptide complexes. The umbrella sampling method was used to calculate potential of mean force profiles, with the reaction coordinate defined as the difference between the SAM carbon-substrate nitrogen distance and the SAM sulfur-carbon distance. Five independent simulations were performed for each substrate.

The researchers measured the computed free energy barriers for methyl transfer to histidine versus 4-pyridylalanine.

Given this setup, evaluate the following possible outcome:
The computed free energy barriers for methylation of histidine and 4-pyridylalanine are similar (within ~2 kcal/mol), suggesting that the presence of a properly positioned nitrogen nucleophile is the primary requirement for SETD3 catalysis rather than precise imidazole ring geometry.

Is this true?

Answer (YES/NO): NO